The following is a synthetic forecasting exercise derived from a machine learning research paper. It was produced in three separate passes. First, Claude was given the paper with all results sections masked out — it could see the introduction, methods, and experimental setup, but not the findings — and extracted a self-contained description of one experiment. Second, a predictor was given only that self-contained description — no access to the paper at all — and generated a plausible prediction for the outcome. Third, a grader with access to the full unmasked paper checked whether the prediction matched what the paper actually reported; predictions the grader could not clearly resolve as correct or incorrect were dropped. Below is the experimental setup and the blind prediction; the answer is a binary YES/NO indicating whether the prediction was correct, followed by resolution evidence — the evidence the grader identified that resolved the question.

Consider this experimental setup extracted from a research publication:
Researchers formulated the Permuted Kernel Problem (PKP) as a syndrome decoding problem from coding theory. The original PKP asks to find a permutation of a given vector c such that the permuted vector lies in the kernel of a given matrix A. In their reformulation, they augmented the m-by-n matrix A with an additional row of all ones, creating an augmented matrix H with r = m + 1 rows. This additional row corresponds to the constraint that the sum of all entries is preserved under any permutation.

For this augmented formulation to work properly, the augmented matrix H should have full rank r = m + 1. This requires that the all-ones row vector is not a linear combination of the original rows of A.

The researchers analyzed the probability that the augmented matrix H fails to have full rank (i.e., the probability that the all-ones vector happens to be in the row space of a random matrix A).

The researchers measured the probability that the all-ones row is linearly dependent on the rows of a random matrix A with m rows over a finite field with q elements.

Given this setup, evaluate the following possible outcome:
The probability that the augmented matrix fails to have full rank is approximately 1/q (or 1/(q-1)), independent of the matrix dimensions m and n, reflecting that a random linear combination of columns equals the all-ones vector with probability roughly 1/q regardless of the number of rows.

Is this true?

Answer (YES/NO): NO